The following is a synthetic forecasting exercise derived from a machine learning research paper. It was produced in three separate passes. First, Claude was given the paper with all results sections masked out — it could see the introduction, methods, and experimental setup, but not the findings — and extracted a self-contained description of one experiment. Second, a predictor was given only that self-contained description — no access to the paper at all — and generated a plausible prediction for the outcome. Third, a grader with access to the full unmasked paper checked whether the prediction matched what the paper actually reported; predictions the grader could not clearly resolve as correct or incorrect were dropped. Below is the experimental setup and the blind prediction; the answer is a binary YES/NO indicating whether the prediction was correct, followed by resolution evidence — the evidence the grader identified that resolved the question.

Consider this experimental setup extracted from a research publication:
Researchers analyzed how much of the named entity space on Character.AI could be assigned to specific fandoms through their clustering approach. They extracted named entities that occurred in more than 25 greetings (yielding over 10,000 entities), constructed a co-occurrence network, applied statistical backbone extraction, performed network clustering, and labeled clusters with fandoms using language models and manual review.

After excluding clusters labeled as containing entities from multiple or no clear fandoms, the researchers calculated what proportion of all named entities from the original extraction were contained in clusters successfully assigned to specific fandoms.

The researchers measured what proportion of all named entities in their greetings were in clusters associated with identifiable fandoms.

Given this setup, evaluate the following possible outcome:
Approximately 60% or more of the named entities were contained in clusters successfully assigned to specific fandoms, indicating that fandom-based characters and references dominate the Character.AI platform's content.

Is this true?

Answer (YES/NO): NO